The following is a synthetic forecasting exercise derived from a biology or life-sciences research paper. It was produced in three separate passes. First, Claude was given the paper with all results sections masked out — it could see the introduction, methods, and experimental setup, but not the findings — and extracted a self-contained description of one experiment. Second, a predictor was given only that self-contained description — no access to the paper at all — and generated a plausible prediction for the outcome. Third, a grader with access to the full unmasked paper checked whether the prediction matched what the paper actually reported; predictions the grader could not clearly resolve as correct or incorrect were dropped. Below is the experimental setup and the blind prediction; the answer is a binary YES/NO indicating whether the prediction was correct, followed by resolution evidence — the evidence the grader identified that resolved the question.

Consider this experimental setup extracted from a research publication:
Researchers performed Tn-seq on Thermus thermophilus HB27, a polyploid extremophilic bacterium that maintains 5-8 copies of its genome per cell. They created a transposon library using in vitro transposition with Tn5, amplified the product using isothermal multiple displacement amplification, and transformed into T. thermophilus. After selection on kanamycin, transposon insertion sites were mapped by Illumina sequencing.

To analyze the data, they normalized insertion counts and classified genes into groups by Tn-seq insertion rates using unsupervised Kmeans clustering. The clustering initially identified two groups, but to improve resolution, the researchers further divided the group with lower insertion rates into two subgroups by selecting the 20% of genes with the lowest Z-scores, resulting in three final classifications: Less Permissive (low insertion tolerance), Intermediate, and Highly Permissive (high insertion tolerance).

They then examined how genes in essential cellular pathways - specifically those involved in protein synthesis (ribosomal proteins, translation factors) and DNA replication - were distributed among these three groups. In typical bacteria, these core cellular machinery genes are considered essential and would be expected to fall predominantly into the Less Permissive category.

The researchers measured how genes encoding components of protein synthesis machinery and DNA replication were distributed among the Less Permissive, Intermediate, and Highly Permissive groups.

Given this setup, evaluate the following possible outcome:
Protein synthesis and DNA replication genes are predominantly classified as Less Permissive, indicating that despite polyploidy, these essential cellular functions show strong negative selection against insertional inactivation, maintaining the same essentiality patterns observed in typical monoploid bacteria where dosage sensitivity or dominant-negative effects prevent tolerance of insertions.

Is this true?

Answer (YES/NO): NO